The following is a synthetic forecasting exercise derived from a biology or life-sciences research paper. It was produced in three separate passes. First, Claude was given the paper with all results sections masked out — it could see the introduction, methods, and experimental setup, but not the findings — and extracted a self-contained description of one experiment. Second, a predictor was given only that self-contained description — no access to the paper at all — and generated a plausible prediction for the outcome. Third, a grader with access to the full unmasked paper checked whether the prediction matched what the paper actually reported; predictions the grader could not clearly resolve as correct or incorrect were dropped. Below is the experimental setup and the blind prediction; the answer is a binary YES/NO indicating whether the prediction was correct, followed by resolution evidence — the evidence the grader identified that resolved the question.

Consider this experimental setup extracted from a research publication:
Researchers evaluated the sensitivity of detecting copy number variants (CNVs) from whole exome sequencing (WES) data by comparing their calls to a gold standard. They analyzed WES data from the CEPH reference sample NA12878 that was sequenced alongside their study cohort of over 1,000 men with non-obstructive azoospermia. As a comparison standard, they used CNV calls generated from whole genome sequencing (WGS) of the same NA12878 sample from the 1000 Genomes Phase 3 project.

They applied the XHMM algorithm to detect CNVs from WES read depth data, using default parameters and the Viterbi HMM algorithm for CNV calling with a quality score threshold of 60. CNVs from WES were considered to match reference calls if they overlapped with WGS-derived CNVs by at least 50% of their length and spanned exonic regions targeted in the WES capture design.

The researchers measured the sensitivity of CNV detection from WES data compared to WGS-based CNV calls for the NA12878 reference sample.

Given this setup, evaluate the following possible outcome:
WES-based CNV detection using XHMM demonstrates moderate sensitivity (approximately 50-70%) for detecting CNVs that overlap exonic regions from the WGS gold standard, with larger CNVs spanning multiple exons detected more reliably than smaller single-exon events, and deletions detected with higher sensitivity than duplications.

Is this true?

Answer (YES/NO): NO